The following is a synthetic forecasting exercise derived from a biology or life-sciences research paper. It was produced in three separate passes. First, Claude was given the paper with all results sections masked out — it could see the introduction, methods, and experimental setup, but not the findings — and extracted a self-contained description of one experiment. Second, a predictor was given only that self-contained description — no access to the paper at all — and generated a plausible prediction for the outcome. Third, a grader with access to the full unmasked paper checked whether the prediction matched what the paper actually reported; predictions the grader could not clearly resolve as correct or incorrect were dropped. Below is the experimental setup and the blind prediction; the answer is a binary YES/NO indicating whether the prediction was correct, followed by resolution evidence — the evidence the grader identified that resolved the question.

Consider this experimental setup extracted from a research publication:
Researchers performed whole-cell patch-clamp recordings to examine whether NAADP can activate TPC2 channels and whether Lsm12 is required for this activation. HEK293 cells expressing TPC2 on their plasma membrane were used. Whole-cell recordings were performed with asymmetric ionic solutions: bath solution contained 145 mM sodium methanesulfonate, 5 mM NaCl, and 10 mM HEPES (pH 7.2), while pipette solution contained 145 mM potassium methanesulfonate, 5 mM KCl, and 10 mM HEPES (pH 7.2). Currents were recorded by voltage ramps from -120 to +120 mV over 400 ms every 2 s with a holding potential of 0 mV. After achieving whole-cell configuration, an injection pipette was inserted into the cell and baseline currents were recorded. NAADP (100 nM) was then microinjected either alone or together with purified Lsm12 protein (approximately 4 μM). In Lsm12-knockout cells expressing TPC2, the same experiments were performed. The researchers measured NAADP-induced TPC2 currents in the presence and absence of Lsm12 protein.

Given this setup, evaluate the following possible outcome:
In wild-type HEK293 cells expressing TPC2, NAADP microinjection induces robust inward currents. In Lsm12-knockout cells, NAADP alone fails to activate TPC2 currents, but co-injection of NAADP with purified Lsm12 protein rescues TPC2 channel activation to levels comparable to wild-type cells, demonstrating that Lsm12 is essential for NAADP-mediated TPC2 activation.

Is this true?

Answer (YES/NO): YES